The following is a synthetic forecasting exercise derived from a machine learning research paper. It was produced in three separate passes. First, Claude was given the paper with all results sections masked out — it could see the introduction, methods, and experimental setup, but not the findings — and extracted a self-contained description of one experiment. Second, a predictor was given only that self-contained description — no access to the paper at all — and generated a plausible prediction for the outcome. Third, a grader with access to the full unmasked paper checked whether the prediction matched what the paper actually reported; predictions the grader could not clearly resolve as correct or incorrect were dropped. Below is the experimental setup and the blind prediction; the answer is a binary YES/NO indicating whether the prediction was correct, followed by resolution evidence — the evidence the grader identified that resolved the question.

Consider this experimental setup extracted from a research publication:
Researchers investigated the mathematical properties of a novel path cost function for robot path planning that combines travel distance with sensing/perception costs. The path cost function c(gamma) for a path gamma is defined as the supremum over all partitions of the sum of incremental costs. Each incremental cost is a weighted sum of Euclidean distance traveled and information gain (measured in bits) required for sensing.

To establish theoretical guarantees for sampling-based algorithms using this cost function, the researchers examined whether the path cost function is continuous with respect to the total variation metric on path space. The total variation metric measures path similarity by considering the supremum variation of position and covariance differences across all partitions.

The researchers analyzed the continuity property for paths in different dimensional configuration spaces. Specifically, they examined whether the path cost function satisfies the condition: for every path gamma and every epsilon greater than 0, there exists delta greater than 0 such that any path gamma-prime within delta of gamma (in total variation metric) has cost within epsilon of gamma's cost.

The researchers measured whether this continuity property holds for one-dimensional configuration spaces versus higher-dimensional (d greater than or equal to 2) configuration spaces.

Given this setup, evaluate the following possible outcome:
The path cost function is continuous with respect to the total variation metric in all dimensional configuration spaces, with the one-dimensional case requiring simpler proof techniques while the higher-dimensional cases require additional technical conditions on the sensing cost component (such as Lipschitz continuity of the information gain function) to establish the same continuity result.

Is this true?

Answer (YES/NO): NO